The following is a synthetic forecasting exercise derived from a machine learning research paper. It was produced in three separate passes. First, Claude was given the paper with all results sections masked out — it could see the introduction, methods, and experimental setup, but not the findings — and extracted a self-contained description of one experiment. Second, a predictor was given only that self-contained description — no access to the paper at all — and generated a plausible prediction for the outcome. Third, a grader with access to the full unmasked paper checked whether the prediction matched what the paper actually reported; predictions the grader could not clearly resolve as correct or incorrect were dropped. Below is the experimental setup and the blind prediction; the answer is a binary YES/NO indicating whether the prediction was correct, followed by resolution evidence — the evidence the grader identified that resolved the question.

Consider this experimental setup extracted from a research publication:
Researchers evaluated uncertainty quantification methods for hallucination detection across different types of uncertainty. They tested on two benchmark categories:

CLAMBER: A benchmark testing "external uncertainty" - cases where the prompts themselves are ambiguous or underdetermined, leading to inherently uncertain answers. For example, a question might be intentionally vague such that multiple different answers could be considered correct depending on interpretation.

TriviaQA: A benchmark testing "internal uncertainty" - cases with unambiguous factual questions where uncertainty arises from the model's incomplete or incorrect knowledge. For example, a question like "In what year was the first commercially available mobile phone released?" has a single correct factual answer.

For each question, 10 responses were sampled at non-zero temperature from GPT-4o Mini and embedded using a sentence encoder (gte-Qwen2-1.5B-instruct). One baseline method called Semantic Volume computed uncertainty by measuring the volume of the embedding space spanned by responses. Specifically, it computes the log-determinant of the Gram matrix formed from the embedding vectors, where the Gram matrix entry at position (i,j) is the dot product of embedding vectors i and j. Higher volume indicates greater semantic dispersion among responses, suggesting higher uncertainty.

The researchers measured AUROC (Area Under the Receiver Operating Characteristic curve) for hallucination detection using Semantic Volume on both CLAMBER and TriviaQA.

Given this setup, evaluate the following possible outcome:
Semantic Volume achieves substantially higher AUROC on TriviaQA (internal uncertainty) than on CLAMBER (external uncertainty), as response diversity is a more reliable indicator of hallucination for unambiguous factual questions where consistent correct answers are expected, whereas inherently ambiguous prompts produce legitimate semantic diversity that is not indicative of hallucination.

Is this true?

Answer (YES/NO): YES